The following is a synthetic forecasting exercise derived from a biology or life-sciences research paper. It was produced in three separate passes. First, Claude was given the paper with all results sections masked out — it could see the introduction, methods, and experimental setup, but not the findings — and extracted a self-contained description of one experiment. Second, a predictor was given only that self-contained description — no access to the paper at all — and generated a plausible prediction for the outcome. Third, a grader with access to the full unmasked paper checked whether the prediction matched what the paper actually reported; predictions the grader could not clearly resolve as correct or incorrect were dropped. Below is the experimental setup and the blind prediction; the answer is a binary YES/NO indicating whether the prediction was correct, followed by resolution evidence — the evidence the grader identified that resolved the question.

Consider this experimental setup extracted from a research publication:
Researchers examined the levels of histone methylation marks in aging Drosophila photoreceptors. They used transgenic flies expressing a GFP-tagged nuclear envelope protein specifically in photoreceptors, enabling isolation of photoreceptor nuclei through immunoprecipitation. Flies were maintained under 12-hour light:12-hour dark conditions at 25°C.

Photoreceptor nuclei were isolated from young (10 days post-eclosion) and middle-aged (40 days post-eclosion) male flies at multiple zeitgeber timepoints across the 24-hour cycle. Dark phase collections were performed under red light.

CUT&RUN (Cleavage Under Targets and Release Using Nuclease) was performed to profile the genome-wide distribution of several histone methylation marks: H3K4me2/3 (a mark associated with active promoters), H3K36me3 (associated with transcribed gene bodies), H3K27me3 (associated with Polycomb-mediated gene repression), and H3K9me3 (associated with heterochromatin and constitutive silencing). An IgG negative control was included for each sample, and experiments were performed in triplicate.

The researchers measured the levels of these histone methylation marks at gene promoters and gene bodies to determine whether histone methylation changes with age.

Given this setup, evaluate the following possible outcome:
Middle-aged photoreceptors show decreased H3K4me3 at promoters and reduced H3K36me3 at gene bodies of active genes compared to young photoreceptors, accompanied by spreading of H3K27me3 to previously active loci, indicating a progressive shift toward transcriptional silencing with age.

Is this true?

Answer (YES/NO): NO